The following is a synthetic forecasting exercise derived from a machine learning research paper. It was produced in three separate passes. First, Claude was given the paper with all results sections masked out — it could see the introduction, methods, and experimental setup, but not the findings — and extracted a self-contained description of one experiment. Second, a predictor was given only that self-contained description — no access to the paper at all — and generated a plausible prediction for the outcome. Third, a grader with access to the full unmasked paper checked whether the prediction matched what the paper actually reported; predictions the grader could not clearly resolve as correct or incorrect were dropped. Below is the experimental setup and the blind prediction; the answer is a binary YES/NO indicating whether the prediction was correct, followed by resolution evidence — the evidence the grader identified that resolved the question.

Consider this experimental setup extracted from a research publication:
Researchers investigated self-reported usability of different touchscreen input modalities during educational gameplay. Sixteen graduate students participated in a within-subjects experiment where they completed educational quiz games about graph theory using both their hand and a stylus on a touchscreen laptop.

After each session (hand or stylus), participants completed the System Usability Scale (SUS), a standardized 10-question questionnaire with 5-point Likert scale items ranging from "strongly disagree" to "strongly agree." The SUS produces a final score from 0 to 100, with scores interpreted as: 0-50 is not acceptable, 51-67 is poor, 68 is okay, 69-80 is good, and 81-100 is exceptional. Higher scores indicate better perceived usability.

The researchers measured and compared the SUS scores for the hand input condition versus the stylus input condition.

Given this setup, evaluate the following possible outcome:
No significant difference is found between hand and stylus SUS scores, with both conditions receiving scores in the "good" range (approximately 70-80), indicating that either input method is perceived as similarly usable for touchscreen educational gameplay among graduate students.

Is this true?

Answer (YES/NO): NO